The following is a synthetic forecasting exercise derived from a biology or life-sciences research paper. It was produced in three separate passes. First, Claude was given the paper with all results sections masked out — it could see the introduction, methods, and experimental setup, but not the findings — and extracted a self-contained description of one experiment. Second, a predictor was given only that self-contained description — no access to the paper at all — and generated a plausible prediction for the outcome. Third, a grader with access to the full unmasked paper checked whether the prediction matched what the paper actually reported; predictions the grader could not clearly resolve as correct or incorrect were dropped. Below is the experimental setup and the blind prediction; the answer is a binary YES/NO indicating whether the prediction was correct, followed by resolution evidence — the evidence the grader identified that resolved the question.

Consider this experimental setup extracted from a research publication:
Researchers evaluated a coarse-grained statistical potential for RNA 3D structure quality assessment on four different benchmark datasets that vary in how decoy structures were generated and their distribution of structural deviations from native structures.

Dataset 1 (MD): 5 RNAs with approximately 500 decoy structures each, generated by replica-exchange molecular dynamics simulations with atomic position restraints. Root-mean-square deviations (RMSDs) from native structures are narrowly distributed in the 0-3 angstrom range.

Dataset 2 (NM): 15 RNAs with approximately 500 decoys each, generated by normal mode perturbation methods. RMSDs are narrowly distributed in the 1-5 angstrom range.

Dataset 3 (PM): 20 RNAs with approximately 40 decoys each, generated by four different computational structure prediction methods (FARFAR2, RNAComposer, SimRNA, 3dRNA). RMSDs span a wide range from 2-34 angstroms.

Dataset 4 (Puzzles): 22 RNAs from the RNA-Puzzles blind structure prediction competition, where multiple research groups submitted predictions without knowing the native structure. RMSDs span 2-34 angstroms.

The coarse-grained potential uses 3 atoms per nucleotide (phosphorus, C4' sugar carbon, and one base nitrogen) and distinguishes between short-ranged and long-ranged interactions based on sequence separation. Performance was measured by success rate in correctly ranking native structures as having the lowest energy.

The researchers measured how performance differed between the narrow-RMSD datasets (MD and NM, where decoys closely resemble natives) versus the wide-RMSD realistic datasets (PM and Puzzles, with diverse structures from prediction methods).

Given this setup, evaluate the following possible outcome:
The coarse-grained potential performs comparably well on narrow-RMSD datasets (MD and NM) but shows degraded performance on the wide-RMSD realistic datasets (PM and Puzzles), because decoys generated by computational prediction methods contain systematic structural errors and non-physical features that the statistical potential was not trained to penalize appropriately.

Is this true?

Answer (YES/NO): NO